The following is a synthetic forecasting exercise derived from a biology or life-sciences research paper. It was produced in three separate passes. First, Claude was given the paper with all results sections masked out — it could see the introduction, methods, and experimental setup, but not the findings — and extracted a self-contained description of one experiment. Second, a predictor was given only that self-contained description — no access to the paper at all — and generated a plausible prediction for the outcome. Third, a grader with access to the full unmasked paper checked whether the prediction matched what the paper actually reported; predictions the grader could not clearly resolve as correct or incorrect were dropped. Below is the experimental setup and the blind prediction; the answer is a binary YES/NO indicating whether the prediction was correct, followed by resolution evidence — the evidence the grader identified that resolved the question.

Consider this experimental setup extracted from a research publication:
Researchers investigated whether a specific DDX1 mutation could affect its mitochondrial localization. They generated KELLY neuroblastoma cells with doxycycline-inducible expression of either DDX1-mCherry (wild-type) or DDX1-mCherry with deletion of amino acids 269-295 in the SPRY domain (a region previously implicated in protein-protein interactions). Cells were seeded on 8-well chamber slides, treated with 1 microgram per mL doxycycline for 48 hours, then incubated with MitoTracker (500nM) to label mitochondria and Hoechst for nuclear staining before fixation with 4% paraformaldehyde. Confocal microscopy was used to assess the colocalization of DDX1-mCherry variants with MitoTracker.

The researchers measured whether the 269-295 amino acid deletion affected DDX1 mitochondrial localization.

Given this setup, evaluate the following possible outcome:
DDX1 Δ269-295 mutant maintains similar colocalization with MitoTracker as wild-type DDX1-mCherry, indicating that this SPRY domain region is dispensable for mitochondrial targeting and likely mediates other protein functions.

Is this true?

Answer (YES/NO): YES